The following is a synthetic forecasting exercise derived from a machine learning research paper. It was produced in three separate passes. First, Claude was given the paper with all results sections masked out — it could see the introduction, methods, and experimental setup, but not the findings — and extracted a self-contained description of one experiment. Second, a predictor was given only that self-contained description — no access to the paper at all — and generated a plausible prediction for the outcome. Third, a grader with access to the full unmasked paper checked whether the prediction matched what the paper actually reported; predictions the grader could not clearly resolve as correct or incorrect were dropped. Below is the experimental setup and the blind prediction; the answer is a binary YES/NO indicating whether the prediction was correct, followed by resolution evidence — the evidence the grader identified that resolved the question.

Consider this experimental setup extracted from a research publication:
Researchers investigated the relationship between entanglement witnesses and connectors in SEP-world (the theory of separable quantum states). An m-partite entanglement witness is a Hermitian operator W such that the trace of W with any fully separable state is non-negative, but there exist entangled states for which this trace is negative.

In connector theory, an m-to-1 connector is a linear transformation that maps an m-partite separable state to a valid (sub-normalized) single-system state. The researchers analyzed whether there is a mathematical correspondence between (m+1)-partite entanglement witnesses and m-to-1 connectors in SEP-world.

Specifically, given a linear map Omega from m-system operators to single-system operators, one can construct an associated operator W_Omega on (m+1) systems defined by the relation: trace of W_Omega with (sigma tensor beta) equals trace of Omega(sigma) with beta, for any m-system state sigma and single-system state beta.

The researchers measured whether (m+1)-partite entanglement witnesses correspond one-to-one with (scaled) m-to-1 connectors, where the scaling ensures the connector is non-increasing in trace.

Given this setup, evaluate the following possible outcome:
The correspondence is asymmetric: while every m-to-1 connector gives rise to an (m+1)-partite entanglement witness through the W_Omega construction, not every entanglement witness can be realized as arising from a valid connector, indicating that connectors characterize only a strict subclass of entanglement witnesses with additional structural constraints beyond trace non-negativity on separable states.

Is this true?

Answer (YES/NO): NO